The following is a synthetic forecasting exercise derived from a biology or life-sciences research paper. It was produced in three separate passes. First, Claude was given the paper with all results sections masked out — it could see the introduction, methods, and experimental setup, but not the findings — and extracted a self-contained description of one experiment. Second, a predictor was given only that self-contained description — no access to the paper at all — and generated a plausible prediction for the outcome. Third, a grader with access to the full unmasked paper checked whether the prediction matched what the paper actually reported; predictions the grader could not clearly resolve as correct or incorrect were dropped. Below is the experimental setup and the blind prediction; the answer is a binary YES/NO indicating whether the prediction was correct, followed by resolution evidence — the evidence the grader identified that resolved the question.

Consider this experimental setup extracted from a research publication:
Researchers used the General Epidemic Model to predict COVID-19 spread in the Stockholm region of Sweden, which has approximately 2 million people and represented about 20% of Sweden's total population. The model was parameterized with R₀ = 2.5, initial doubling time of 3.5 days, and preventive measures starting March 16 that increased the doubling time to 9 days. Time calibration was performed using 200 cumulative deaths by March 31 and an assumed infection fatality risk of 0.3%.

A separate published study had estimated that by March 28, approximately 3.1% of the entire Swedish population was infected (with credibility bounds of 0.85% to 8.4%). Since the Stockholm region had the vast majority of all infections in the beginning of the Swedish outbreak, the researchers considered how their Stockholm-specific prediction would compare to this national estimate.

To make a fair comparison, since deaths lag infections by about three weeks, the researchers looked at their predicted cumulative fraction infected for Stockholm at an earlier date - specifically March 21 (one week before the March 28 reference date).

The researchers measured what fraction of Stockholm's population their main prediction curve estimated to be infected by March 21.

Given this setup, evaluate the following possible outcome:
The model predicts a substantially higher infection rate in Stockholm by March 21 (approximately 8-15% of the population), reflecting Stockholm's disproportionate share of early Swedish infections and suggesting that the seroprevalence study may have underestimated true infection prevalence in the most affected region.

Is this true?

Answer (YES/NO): YES